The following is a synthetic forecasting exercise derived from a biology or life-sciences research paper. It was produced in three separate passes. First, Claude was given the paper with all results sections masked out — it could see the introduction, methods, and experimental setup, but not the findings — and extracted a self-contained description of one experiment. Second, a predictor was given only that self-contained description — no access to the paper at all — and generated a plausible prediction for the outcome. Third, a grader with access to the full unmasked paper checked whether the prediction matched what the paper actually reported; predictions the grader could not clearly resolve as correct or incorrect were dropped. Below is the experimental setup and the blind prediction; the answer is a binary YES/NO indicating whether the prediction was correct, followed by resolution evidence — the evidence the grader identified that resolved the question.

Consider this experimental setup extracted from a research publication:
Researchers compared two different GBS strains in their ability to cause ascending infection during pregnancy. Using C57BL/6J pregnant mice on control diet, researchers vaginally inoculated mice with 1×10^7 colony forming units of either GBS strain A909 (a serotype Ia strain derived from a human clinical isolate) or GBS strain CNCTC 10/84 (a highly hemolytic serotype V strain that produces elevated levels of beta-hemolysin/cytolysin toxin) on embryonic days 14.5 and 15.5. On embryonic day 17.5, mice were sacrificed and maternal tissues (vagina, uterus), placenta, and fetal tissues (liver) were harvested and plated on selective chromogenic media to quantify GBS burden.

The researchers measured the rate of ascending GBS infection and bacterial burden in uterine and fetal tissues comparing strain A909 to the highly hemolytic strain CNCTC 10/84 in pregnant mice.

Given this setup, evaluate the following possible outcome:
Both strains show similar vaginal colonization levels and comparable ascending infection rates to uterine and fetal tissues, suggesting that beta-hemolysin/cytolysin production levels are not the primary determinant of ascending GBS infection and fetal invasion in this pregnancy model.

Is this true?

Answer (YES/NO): YES